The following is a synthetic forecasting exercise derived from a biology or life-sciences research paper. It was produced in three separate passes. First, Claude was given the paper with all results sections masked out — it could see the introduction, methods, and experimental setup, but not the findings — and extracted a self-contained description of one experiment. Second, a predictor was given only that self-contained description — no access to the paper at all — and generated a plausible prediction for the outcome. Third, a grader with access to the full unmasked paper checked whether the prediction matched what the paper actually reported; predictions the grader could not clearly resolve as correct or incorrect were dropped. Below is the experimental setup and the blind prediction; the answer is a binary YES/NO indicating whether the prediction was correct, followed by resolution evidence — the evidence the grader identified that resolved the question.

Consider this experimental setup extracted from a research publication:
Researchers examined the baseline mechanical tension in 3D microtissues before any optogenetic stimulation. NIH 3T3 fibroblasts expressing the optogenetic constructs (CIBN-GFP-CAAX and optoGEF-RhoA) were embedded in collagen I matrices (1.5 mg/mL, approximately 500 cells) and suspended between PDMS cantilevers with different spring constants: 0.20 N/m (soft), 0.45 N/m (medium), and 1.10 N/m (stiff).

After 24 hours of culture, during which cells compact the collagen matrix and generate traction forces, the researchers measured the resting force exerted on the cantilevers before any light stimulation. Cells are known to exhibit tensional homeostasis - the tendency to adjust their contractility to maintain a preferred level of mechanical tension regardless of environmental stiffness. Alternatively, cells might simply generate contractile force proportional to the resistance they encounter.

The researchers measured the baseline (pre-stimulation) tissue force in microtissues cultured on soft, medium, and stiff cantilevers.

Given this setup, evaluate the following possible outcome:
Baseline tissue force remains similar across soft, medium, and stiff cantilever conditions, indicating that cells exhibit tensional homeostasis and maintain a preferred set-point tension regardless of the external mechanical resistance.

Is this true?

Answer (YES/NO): NO